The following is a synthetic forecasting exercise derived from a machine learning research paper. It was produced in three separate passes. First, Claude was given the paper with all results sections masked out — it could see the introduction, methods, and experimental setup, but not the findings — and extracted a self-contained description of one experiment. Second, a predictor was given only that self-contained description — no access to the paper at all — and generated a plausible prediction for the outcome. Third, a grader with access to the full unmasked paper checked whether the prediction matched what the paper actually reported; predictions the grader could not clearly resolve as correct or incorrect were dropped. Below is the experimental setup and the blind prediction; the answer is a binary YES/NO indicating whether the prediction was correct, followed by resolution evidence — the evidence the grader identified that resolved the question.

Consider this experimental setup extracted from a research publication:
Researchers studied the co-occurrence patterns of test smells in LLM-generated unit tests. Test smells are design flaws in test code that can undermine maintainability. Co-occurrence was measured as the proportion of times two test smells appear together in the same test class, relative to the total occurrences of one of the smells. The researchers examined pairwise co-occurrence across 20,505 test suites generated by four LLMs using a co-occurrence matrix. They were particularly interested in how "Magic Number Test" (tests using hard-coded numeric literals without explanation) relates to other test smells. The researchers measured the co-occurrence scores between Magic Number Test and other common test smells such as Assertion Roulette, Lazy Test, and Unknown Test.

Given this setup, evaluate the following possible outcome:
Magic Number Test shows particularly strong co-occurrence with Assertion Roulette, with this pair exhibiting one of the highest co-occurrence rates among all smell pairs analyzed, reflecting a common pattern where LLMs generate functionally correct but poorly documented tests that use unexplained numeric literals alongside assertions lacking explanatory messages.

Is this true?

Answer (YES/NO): NO